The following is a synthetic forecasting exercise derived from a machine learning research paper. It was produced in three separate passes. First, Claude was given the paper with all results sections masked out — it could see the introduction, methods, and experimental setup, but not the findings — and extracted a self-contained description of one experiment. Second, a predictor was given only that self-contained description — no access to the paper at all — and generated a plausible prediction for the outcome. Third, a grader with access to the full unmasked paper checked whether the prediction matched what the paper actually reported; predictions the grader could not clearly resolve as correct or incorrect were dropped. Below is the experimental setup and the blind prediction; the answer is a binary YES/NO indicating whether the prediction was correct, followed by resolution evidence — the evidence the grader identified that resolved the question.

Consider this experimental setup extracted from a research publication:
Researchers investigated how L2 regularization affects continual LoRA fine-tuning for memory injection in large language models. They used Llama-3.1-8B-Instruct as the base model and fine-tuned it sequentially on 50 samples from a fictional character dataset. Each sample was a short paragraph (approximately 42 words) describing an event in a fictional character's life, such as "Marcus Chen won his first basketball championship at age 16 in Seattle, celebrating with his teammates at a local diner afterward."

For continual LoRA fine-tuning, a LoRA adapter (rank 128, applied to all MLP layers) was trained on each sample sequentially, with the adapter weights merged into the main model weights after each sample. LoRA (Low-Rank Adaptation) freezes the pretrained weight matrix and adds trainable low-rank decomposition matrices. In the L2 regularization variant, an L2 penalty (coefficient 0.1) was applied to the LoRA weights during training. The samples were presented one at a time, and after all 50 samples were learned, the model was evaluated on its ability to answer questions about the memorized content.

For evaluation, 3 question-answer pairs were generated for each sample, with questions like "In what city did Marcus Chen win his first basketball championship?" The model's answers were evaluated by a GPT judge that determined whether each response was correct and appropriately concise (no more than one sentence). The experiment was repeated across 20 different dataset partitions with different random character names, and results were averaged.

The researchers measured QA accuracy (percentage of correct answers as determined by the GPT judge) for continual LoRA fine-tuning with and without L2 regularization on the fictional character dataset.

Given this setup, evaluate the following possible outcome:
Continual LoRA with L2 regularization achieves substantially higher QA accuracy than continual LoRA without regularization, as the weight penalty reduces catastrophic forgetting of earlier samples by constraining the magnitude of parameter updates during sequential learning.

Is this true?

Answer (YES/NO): YES